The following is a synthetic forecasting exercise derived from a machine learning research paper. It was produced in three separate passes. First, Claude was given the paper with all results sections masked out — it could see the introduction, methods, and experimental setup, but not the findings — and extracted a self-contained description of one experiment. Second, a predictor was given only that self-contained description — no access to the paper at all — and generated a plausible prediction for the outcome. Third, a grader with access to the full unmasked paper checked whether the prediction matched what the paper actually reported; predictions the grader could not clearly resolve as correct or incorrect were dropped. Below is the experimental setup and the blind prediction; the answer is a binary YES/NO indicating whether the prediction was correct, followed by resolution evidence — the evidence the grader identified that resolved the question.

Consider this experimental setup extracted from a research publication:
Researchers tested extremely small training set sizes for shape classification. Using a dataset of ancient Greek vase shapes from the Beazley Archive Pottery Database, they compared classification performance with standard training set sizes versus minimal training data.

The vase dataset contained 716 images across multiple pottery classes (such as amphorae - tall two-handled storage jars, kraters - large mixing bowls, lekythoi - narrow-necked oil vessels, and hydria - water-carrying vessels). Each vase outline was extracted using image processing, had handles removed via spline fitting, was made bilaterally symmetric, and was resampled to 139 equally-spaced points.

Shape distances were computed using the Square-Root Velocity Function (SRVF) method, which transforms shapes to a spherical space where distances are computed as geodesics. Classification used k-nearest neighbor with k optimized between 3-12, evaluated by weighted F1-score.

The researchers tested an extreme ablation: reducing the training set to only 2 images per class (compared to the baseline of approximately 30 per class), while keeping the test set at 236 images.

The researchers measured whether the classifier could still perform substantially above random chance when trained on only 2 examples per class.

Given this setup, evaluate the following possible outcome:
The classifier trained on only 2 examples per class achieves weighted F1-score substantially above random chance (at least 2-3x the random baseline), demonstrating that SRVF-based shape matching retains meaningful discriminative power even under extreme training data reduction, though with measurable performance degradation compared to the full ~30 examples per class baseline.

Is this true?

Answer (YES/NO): YES